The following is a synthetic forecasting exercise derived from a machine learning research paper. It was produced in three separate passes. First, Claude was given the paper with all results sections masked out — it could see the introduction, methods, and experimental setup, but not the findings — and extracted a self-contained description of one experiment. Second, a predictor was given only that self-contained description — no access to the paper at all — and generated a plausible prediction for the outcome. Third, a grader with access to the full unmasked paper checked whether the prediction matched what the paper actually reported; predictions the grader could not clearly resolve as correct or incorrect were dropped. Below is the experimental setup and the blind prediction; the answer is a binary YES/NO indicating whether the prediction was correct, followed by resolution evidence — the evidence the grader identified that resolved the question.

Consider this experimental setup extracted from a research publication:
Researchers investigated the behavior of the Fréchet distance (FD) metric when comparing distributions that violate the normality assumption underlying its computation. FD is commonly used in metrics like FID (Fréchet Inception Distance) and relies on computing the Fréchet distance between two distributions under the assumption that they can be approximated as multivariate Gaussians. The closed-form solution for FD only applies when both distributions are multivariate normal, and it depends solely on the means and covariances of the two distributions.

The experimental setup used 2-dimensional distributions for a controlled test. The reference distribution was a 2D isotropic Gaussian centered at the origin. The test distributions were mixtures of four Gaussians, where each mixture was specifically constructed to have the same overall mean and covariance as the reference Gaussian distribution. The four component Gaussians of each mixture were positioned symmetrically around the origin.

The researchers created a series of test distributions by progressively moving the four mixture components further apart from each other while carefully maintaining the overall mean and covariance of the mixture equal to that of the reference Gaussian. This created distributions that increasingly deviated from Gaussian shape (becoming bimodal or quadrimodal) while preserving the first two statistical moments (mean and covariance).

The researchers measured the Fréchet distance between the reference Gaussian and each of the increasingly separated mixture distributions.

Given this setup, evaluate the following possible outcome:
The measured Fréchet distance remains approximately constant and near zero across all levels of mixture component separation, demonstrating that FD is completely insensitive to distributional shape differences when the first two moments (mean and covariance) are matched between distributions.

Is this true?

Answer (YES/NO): YES